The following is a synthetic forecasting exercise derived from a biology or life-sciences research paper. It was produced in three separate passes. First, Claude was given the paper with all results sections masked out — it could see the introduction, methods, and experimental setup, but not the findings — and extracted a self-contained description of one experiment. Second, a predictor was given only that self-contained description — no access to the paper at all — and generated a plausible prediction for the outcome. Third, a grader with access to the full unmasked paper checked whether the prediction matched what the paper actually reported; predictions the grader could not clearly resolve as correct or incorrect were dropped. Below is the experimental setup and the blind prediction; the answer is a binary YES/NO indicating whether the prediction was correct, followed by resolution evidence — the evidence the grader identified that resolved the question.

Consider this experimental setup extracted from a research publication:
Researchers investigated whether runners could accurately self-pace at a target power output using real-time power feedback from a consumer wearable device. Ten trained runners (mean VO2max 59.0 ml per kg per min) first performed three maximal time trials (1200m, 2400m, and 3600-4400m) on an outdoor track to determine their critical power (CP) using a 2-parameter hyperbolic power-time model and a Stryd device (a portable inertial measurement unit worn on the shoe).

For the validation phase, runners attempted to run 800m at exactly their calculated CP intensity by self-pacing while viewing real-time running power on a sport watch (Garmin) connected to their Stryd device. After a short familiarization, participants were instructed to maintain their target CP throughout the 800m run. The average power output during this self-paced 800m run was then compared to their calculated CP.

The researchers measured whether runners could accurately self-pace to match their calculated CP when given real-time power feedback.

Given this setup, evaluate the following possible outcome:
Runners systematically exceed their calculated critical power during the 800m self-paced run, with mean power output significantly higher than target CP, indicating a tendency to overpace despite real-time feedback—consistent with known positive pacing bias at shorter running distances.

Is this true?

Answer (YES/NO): YES